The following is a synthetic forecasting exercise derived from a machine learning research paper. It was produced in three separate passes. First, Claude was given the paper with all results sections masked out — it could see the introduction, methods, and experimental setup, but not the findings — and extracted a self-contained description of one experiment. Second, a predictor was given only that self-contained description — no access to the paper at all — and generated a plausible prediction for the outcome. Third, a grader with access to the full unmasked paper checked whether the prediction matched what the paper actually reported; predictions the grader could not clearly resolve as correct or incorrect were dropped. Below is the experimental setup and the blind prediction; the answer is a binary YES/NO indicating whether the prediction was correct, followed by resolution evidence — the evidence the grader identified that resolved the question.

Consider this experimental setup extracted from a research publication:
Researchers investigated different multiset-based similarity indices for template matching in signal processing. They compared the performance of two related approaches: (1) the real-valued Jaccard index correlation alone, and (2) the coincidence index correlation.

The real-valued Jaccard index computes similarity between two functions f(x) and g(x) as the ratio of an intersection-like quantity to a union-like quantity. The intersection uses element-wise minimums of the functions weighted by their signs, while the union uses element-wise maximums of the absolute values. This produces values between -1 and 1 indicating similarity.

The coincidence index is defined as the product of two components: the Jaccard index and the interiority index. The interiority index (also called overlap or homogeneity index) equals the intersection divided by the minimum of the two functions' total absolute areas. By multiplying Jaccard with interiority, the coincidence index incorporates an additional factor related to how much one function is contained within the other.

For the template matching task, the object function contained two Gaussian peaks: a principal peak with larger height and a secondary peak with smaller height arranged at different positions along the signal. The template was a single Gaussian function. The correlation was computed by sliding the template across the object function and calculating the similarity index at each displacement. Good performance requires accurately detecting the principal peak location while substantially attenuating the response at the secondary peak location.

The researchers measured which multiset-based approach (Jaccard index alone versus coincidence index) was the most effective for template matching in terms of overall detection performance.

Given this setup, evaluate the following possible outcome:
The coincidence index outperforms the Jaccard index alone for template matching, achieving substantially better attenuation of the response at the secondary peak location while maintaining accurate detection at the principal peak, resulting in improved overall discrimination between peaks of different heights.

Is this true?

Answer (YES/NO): YES